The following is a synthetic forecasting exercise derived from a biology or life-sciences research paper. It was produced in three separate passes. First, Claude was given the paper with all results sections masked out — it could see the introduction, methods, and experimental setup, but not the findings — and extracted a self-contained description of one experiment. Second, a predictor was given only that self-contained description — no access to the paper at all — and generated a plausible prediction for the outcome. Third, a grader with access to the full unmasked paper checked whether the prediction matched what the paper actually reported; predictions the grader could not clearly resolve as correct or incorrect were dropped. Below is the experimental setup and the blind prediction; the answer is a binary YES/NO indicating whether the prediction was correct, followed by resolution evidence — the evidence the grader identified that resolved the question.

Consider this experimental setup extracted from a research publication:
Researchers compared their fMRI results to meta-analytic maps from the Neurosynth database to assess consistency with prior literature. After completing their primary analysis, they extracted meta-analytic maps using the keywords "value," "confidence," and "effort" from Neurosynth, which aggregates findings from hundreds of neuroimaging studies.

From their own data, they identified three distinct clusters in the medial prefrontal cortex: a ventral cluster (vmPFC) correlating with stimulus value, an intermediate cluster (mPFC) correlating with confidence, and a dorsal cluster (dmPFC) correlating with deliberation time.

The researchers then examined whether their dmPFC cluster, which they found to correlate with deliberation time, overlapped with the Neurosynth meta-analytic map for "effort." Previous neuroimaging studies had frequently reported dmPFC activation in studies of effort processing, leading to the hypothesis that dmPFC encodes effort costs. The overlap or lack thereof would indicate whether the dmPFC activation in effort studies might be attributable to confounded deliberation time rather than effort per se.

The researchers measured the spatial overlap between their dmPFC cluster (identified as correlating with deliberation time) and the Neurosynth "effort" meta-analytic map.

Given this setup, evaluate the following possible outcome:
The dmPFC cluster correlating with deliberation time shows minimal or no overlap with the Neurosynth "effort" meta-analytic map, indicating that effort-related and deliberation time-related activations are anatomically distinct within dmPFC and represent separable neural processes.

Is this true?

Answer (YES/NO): NO